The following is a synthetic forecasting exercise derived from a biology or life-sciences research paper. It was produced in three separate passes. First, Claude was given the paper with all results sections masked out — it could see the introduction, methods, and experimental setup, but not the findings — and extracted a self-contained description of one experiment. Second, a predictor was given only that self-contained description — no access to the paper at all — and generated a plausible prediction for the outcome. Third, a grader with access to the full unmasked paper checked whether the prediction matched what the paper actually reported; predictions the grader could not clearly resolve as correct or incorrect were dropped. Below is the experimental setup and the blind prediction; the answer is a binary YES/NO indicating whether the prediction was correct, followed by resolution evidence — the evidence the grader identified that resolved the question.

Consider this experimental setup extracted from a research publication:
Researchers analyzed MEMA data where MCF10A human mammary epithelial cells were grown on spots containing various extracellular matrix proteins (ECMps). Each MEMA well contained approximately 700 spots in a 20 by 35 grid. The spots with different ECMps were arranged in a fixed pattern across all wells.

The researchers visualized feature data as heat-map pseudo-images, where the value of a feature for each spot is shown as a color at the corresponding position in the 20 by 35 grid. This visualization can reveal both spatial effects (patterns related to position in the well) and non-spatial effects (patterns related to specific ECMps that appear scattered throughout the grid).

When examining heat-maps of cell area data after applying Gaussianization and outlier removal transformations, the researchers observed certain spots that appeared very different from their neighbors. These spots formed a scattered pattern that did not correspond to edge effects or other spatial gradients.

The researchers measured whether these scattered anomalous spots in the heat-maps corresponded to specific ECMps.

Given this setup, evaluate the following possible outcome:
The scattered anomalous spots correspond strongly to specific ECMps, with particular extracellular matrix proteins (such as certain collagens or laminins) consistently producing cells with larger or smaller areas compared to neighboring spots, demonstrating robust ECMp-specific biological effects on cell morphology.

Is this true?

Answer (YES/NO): NO